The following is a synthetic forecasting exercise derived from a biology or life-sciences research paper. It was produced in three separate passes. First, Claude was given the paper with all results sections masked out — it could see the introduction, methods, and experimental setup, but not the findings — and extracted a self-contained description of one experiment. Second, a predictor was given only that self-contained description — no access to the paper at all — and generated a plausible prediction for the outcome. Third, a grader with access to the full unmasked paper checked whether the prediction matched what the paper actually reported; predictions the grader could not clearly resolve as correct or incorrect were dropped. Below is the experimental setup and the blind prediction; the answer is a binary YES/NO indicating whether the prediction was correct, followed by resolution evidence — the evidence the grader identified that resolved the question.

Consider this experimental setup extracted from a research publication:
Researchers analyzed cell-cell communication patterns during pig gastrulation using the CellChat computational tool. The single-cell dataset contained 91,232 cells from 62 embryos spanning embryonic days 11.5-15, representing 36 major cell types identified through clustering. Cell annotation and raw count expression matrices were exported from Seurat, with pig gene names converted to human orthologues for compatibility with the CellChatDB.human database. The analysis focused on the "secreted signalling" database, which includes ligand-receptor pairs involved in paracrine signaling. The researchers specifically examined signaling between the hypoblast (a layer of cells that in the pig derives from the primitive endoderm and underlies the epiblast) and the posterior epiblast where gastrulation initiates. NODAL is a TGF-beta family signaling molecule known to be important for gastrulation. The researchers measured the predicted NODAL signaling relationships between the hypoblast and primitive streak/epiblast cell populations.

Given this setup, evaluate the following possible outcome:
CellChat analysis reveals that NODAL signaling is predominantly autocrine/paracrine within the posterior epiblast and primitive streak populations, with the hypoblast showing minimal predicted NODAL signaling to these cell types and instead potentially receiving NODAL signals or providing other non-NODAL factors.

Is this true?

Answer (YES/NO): NO